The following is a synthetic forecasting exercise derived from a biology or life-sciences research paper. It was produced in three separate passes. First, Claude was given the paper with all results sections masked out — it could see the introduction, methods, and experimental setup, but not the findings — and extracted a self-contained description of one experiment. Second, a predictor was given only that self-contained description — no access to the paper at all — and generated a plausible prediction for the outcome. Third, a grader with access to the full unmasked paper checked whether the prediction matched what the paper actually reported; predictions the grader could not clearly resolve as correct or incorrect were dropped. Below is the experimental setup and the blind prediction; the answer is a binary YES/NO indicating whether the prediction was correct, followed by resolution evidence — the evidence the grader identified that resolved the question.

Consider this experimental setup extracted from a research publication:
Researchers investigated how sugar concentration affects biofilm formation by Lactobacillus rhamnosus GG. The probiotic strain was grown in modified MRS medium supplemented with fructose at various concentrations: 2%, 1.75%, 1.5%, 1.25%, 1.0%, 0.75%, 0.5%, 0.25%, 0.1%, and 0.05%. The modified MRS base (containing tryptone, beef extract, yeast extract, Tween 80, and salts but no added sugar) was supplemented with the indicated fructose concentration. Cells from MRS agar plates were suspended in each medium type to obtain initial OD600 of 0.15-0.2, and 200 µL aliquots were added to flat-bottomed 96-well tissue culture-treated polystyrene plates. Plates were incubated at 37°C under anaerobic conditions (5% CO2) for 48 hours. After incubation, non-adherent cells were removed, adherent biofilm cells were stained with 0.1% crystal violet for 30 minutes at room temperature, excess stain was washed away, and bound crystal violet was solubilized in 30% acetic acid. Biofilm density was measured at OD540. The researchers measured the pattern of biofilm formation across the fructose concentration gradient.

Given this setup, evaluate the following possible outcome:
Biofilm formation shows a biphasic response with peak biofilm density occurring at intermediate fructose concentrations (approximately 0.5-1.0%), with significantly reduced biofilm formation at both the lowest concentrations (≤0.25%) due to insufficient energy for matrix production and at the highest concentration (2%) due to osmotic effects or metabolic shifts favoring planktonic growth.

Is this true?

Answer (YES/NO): NO